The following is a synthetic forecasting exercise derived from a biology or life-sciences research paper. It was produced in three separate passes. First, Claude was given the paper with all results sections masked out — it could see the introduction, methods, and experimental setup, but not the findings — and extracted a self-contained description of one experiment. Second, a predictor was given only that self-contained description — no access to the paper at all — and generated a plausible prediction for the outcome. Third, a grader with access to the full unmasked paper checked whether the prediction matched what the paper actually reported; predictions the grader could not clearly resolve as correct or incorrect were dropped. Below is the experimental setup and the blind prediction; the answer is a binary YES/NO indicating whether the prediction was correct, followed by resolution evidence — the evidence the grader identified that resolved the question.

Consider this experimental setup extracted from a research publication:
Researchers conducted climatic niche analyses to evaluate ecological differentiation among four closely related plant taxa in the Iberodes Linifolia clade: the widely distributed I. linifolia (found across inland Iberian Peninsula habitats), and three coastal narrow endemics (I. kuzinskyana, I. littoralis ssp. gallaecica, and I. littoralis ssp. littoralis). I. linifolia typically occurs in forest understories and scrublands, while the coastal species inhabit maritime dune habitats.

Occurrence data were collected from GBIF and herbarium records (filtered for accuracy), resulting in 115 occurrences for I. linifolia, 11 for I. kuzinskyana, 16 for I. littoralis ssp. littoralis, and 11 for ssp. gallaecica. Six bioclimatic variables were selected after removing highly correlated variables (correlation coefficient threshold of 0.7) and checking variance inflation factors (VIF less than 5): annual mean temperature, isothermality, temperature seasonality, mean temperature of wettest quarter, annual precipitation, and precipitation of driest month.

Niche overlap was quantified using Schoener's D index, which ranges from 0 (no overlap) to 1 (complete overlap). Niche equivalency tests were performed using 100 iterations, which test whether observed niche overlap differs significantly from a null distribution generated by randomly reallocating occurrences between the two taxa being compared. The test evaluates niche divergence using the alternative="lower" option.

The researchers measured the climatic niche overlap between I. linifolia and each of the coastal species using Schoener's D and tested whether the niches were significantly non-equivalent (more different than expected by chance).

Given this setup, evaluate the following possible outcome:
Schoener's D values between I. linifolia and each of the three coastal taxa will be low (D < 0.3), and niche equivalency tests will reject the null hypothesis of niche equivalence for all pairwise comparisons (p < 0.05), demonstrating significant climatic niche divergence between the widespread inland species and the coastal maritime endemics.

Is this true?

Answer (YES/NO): YES